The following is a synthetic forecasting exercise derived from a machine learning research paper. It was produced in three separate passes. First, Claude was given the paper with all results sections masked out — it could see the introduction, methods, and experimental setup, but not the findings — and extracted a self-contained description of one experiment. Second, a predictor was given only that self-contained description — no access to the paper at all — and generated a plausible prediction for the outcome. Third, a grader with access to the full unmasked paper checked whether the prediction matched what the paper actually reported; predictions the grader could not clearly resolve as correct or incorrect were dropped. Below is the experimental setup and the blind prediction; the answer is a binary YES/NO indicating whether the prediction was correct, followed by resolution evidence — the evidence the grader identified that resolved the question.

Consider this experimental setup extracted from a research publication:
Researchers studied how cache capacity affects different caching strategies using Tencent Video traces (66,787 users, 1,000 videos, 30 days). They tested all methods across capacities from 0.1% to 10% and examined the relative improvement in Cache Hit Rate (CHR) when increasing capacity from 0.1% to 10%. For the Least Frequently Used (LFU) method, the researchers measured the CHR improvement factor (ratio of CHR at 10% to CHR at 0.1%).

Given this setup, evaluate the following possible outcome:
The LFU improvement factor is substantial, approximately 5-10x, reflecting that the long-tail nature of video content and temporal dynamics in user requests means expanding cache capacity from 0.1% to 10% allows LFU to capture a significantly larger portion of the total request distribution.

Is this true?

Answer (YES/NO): NO